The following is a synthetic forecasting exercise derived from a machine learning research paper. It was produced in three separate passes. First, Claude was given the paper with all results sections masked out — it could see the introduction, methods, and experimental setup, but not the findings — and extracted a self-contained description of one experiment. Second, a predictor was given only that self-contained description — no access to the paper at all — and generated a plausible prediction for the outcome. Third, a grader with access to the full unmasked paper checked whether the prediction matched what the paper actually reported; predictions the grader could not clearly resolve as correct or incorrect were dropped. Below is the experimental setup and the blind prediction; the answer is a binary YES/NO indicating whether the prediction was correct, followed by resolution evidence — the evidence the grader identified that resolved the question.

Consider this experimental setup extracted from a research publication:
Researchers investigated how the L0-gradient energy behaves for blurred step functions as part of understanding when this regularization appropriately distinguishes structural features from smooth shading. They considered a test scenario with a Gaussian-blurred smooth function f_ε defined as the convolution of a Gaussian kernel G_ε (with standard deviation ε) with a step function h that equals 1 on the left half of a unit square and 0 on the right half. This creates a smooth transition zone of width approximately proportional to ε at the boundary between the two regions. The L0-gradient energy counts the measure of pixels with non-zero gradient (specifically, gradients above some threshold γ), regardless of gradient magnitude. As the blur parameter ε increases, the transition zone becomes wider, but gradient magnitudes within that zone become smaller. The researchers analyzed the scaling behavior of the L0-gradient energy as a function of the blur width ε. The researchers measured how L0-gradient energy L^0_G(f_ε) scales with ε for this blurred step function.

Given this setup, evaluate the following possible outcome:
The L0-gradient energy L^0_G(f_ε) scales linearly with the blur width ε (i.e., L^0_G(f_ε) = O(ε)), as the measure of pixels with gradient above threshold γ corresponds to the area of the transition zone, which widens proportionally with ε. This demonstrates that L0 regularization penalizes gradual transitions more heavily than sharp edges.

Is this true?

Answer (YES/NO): NO